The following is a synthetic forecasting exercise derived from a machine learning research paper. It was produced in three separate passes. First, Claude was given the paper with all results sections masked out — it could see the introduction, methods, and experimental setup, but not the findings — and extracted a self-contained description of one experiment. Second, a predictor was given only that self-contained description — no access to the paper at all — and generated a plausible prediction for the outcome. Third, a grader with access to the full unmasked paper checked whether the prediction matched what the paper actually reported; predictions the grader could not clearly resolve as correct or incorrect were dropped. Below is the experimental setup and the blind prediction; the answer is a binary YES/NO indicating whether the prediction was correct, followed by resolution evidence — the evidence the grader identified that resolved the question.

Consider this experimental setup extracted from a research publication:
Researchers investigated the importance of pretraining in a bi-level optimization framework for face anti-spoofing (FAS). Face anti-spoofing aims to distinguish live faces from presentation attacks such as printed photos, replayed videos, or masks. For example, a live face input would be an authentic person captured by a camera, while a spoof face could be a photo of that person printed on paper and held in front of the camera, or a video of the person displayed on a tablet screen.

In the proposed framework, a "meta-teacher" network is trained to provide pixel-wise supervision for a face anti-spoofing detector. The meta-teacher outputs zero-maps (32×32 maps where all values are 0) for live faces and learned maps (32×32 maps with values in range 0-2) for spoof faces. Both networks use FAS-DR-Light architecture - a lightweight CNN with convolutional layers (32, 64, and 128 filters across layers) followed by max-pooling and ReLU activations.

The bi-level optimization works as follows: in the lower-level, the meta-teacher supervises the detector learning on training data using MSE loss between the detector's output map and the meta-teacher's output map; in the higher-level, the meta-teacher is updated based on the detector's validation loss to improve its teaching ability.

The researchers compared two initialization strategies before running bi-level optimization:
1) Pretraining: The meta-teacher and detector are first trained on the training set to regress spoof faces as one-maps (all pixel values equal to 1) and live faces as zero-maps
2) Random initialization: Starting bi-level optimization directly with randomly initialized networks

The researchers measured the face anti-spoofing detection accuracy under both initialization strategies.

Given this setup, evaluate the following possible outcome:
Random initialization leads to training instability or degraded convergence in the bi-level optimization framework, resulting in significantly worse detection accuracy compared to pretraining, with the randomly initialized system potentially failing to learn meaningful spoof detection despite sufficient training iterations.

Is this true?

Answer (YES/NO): NO